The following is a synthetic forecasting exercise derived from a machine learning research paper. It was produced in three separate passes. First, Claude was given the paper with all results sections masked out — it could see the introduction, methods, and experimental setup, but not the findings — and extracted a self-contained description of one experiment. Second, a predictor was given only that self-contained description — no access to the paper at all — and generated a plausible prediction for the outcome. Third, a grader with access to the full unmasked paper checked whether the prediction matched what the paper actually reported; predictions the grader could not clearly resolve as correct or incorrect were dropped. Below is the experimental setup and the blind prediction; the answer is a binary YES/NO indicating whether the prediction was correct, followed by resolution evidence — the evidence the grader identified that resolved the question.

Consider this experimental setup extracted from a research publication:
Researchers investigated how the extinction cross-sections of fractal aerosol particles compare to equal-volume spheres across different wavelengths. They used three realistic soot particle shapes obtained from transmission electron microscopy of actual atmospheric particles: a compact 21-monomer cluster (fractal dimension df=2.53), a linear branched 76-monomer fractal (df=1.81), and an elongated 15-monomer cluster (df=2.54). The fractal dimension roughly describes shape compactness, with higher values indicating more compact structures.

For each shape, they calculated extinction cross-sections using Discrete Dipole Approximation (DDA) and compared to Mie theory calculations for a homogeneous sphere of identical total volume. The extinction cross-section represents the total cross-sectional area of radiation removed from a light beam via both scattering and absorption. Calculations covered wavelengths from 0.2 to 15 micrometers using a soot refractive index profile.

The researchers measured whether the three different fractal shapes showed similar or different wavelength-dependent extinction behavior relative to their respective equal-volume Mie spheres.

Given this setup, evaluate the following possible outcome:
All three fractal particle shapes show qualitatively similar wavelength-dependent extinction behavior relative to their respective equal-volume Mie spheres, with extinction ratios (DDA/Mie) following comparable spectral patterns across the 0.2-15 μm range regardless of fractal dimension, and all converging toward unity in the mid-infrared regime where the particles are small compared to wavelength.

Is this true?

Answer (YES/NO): NO